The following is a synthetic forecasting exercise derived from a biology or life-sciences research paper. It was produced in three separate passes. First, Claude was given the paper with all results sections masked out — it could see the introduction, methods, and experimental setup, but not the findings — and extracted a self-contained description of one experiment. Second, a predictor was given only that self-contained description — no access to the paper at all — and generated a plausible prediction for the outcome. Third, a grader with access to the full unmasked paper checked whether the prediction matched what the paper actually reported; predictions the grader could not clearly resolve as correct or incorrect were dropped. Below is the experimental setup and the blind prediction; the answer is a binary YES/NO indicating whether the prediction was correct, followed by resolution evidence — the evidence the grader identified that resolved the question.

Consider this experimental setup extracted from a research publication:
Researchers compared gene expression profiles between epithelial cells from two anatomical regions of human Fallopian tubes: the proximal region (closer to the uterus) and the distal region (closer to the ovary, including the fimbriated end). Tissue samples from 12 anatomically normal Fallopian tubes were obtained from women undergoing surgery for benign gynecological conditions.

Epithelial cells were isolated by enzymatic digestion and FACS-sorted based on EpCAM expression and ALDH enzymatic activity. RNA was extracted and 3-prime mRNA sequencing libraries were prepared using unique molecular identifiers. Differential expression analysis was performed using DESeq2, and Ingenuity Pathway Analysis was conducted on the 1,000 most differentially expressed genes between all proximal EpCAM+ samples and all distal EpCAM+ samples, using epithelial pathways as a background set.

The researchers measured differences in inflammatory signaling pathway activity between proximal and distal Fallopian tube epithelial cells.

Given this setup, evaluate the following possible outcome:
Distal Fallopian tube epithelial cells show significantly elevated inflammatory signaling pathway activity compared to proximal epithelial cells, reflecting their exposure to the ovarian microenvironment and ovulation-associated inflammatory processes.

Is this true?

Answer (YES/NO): YES